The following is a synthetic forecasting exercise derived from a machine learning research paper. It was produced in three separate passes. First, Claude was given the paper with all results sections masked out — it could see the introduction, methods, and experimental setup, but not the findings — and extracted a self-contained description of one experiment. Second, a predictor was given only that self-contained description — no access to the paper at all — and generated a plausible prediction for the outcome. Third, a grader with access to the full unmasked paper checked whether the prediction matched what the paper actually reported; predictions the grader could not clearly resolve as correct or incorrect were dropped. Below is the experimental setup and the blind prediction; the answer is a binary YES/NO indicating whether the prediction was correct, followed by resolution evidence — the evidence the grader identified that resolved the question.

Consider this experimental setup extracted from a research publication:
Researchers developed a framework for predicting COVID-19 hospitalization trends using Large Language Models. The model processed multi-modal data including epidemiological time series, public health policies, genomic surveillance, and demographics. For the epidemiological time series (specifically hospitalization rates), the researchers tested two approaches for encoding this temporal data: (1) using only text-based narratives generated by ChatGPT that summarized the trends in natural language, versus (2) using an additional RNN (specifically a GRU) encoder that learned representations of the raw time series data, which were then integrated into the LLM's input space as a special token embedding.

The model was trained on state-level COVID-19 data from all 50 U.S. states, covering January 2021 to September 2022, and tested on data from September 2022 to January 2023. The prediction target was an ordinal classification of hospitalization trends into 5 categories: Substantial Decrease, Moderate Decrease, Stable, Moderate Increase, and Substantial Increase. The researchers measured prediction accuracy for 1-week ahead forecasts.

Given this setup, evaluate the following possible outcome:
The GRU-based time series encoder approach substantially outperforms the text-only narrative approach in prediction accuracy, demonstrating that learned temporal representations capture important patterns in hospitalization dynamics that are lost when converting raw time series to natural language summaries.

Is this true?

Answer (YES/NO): YES